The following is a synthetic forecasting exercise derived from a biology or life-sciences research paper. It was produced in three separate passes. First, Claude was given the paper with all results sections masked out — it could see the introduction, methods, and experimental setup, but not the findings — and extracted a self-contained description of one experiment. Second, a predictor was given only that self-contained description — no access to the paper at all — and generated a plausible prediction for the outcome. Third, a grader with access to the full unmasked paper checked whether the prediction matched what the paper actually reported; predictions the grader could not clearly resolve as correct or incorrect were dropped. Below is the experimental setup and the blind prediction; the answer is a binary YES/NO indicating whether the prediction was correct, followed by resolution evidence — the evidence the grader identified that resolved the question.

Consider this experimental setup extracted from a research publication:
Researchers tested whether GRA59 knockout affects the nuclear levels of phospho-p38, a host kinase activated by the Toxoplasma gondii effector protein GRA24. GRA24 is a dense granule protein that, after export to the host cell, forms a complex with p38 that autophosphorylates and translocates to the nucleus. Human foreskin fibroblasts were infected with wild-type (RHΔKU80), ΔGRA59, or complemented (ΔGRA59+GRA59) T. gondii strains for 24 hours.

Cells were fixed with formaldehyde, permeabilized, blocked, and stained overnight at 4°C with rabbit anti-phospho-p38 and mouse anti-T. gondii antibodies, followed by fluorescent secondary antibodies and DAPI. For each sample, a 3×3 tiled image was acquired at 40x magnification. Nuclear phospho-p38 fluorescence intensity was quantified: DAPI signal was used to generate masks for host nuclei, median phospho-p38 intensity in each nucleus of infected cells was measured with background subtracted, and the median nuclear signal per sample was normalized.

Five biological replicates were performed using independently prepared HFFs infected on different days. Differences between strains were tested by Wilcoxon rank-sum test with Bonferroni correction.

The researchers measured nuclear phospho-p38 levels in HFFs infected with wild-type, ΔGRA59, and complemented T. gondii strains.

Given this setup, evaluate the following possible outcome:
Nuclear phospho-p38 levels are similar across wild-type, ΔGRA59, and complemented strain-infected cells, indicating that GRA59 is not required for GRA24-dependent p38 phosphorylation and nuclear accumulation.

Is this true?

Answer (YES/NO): NO